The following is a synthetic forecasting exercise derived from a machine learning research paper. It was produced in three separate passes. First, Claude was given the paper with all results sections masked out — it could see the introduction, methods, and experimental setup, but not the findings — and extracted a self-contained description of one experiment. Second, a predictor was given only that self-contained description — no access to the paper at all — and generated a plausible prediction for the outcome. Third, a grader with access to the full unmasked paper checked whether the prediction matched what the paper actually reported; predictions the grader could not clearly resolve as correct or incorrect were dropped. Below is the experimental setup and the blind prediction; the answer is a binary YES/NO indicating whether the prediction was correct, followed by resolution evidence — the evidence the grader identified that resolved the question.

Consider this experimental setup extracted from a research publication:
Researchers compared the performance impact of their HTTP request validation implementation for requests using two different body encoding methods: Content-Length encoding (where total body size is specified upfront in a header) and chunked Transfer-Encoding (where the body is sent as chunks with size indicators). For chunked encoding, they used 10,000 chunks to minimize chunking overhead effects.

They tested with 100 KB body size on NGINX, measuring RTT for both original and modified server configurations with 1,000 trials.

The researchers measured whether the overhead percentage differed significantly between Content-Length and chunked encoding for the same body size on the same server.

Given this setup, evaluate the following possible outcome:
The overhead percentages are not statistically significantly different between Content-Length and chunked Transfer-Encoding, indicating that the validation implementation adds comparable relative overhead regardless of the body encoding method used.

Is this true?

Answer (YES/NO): YES